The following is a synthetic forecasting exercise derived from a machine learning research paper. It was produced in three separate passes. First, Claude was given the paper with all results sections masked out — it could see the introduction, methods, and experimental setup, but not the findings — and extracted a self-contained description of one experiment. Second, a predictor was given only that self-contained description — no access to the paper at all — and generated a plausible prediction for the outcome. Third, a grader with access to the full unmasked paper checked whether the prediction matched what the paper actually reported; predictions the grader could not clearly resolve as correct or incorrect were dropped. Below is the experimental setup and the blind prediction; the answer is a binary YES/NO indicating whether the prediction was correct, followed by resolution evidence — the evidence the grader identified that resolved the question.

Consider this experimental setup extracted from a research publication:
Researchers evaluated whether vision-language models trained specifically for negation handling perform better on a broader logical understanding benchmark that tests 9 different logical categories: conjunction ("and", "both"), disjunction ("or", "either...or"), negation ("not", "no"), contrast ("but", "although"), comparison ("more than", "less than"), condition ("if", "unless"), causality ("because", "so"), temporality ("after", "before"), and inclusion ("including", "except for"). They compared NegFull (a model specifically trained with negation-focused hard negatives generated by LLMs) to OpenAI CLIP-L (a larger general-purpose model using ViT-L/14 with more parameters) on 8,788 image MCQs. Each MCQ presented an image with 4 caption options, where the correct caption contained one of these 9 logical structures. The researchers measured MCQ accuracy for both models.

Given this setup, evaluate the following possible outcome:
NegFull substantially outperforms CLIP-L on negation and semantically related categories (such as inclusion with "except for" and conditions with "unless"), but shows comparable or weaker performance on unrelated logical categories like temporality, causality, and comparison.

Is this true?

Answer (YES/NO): NO